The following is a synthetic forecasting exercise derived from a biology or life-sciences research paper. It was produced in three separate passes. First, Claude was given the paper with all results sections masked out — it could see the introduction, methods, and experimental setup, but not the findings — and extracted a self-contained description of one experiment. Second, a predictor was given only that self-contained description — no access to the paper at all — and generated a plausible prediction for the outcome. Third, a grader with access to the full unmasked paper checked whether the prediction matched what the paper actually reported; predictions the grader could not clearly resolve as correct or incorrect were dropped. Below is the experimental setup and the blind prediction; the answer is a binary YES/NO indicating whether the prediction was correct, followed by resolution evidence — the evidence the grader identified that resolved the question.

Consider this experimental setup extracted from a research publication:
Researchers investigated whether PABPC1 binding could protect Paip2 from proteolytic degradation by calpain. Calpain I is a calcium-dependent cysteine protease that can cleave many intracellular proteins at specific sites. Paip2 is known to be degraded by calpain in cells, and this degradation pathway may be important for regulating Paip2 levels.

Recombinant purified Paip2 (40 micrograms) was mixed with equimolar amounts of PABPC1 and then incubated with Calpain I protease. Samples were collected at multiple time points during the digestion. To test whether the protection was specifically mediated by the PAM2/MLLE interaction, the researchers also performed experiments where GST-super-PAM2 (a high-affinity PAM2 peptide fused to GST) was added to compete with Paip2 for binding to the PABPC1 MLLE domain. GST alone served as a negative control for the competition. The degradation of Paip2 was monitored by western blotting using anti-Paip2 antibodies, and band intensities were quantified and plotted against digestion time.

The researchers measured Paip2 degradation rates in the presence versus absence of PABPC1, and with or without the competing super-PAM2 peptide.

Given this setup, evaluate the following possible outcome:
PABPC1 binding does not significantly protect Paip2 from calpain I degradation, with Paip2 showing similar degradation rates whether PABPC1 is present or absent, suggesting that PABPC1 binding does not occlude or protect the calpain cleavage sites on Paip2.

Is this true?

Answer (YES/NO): NO